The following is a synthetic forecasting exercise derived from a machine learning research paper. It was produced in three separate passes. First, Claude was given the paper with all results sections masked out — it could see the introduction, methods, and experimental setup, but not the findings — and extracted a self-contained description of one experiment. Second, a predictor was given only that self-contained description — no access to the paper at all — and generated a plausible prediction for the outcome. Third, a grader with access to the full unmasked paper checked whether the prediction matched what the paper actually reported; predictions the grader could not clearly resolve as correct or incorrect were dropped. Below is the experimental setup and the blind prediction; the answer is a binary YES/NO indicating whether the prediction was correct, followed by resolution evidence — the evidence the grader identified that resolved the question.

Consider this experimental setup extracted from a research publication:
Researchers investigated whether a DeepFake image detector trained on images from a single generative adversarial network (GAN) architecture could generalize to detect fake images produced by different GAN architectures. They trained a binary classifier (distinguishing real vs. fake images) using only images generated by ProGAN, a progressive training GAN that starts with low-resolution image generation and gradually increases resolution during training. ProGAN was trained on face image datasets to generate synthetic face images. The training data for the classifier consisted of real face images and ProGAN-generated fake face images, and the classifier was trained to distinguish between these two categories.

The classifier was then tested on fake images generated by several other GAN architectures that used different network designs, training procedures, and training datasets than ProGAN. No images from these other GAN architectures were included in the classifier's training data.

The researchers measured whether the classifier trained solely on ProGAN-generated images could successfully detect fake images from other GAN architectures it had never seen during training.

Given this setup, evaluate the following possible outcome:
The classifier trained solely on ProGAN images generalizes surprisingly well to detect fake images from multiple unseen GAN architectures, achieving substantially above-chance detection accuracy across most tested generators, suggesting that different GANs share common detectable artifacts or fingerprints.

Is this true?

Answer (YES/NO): YES